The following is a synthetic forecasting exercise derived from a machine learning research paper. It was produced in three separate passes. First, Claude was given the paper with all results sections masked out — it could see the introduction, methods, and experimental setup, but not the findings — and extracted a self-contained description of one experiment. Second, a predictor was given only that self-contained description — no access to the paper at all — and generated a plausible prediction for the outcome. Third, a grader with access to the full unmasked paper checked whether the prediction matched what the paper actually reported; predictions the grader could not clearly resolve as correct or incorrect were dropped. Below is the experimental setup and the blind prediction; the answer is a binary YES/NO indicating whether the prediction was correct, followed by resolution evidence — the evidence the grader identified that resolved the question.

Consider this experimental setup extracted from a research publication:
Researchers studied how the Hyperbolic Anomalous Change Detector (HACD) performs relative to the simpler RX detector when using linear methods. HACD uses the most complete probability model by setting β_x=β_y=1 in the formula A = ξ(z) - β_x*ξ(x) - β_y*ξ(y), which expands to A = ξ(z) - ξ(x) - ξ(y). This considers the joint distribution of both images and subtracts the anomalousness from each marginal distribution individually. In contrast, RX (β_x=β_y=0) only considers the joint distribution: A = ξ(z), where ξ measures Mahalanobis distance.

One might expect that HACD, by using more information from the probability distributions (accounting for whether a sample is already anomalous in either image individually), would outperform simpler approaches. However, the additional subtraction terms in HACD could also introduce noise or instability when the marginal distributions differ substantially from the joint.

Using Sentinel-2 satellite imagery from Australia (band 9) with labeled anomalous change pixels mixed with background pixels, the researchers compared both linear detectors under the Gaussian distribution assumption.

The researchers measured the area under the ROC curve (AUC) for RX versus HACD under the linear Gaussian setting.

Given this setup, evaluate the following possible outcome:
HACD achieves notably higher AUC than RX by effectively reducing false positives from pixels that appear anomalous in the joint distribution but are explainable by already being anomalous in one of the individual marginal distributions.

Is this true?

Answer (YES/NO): NO